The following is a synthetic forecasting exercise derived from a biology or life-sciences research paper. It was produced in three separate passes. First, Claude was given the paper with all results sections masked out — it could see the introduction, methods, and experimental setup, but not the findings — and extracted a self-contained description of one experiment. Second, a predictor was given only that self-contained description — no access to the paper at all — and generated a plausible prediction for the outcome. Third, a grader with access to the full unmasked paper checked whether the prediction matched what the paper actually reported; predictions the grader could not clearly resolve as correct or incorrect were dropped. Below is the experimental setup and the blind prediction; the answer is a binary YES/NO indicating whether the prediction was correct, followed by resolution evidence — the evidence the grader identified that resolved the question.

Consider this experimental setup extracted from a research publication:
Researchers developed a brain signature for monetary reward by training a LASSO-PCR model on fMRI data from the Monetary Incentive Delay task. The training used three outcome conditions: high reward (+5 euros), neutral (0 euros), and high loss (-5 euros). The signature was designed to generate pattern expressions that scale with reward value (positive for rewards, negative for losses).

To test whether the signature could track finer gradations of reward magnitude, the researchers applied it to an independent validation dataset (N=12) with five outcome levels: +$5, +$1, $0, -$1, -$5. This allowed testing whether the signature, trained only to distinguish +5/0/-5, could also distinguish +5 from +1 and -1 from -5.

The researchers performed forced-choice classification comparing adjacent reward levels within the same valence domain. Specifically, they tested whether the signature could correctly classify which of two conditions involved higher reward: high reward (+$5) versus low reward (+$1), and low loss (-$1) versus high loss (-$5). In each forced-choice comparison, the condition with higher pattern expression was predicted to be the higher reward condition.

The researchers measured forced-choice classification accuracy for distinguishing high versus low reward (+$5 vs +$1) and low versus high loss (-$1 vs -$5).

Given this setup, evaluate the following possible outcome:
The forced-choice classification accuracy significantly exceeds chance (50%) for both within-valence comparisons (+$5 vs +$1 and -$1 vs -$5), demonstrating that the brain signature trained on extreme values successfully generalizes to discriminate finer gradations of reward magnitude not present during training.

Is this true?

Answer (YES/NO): NO